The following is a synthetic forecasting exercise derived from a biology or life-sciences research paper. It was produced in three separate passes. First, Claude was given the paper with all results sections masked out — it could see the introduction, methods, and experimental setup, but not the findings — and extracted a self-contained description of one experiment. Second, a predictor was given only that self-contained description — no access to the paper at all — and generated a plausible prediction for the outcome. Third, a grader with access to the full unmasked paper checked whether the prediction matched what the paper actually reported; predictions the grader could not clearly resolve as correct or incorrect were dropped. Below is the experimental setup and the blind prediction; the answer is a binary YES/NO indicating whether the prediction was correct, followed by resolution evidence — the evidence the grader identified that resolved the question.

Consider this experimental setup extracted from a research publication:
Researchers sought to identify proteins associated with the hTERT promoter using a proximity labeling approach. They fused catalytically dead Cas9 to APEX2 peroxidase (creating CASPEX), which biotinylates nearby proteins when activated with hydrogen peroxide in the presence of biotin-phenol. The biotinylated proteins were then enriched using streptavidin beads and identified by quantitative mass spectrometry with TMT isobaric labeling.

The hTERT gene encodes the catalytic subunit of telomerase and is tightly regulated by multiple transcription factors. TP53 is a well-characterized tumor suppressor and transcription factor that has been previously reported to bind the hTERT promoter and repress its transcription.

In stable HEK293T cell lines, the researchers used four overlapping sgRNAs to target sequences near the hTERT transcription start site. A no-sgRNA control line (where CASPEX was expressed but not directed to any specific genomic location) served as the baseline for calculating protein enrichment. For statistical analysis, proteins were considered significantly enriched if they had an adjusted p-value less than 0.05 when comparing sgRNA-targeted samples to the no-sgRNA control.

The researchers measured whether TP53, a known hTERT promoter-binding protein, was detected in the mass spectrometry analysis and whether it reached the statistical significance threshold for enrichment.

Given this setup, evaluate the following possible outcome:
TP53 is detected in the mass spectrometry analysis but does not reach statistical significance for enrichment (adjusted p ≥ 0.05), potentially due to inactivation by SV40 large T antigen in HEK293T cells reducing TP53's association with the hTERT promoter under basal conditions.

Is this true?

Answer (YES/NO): YES